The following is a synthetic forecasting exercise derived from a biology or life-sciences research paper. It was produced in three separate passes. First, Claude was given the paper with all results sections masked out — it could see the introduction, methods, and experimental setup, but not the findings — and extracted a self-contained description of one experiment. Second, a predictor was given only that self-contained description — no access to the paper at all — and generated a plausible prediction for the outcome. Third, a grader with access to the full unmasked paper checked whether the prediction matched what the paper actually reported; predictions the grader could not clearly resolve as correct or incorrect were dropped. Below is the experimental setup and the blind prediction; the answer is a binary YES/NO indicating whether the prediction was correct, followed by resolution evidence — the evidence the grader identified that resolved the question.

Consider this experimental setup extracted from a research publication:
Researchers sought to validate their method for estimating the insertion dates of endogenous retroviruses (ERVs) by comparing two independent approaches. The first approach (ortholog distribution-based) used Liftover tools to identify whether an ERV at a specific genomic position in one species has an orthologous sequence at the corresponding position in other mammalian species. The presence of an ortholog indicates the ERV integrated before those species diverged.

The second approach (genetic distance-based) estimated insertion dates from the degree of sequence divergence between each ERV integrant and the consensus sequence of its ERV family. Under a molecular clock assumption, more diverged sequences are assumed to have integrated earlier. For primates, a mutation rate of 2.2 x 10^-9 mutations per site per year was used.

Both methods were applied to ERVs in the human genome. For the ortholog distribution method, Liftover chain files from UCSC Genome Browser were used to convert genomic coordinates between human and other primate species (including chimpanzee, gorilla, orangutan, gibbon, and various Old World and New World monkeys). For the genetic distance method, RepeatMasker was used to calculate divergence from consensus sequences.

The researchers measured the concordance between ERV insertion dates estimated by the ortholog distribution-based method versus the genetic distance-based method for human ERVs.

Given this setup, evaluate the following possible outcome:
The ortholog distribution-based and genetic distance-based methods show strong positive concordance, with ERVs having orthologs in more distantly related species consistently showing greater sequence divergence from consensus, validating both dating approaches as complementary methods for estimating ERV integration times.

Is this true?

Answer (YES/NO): YES